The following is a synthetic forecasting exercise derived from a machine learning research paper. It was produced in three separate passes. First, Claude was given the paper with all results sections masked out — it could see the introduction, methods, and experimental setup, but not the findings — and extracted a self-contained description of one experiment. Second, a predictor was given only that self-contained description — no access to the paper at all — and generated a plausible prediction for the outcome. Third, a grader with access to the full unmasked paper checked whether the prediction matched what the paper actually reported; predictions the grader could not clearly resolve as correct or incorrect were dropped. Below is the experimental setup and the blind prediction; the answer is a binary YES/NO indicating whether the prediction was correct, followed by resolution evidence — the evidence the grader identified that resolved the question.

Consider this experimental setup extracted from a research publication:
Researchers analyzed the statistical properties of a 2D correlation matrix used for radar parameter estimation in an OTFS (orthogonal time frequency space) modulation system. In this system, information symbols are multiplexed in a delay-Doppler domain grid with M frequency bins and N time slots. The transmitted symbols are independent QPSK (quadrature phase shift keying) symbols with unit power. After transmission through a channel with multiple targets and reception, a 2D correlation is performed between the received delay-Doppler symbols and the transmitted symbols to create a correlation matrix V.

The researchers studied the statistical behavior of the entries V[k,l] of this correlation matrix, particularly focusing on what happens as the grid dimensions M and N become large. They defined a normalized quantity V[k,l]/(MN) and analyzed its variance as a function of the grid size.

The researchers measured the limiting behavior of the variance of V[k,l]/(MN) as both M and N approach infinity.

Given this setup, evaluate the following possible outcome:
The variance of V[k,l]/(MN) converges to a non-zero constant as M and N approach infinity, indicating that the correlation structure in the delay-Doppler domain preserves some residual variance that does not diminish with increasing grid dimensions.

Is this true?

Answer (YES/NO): NO